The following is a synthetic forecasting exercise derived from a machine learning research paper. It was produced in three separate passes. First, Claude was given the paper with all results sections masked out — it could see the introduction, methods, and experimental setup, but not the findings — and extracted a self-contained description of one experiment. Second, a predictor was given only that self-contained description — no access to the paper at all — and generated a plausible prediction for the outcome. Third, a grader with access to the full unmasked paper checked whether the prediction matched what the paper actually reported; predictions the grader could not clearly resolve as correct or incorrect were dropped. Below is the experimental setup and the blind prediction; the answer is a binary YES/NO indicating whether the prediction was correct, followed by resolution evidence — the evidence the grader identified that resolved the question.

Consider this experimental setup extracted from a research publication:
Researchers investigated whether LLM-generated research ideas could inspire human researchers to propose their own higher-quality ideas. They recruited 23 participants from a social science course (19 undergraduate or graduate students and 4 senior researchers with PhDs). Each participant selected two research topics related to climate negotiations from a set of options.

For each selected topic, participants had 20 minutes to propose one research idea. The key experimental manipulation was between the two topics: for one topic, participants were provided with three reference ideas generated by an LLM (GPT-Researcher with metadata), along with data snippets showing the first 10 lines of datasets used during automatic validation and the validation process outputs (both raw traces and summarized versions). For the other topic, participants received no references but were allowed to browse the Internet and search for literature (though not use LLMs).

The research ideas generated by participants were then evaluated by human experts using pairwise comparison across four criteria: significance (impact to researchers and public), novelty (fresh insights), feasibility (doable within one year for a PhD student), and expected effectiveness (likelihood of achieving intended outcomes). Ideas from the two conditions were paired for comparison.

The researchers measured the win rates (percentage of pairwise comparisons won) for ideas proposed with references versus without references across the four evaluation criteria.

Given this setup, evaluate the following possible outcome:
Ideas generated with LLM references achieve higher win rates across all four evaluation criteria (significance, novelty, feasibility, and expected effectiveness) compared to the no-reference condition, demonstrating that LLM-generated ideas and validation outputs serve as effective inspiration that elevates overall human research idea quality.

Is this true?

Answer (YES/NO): NO